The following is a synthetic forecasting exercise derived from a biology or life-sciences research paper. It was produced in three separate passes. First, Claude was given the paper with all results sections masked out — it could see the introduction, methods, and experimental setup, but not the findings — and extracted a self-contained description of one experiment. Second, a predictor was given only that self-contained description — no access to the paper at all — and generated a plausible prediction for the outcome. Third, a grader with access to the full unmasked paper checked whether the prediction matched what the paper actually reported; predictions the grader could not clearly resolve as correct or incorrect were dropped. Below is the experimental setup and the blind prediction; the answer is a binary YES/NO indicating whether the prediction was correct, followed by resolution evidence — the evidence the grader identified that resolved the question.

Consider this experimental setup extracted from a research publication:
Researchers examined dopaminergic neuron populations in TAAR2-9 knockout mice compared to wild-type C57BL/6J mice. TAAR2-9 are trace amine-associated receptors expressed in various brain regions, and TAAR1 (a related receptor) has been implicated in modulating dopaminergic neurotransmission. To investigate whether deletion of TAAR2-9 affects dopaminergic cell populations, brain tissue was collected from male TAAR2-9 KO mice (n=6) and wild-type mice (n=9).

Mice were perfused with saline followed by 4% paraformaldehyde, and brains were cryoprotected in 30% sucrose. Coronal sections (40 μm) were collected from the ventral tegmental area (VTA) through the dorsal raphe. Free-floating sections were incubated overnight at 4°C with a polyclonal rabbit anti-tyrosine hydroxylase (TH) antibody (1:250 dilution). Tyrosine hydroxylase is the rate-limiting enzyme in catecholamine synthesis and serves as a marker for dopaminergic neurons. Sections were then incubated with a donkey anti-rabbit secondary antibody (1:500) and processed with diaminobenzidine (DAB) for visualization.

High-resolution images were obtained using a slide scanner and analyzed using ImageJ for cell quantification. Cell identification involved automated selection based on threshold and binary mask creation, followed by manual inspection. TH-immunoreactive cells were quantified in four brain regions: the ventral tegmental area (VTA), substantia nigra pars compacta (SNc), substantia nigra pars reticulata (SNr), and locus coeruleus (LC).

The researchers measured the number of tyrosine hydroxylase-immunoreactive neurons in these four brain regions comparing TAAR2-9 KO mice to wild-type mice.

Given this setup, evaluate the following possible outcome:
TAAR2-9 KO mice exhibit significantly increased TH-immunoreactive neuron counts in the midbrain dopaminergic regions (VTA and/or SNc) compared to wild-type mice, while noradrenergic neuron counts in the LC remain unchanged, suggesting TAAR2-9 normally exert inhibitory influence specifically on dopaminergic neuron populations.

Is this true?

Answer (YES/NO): YES